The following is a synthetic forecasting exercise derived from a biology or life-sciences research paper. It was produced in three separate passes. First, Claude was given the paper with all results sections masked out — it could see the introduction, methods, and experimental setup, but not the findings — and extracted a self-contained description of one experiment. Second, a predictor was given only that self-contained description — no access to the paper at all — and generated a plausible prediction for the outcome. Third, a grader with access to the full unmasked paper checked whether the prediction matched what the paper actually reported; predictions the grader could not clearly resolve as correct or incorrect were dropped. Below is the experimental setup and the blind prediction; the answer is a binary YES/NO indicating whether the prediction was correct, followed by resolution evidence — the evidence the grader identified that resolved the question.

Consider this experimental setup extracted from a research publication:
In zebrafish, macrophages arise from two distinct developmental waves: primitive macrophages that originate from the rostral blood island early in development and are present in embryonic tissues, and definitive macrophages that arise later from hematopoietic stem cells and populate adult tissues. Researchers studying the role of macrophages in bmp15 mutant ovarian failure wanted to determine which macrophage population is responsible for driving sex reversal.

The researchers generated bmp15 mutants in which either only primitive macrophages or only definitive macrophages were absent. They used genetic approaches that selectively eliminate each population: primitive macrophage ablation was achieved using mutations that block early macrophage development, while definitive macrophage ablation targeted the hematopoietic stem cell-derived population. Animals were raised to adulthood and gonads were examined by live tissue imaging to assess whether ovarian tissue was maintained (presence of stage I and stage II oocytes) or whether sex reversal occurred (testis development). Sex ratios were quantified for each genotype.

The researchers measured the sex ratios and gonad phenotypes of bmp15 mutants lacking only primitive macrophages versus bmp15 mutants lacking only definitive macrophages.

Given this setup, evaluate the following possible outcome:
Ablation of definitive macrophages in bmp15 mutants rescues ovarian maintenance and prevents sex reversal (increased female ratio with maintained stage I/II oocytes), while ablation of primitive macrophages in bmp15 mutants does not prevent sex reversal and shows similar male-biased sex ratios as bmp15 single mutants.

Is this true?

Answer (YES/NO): YES